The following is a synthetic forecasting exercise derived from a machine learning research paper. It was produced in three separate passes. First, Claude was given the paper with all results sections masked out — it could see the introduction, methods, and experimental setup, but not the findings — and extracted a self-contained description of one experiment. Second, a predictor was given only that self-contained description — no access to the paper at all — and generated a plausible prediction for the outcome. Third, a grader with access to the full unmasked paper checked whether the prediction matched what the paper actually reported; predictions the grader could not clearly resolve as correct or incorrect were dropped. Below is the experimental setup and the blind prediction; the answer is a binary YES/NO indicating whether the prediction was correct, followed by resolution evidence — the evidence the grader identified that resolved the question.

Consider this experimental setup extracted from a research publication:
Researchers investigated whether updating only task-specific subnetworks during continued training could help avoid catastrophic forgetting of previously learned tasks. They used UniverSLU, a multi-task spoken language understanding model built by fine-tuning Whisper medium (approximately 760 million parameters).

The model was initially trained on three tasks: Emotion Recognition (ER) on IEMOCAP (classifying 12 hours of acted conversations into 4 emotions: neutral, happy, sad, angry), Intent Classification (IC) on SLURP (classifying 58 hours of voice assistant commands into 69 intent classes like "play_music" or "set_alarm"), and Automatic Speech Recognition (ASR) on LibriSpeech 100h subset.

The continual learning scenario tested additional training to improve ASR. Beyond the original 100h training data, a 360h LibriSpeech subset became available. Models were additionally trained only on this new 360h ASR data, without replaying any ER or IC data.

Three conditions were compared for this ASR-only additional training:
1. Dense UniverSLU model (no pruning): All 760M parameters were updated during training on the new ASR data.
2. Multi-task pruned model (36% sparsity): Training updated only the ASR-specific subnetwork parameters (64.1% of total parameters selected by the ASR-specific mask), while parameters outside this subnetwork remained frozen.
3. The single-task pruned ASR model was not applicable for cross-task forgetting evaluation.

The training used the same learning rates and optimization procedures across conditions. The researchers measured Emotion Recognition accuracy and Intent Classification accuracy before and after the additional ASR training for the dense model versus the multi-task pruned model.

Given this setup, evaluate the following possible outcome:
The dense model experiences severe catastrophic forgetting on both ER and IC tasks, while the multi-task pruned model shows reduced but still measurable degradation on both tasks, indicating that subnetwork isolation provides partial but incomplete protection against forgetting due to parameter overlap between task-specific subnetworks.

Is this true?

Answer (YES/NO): NO